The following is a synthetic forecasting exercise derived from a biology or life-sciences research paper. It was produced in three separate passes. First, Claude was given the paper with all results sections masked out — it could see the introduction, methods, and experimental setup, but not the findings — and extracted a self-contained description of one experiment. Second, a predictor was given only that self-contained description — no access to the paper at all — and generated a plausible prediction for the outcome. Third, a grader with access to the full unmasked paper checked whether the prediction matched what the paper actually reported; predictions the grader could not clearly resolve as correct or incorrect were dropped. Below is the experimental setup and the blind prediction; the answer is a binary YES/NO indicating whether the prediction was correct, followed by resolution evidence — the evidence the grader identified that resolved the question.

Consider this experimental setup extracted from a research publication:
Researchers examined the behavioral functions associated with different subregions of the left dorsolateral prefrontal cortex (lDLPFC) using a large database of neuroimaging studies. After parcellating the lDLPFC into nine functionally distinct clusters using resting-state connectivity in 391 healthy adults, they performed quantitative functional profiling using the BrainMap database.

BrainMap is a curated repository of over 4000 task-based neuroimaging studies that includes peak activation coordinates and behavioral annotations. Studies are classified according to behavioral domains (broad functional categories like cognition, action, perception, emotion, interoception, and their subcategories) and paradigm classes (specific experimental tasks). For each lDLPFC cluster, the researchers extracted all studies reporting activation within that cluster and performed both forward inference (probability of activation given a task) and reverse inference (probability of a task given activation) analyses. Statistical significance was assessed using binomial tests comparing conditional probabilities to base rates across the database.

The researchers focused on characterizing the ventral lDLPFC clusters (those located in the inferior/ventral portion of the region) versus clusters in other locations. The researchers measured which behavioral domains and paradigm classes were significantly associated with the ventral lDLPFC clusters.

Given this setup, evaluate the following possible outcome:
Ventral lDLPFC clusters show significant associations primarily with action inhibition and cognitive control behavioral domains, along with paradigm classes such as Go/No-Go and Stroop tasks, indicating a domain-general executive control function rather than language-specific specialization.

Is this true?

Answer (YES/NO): NO